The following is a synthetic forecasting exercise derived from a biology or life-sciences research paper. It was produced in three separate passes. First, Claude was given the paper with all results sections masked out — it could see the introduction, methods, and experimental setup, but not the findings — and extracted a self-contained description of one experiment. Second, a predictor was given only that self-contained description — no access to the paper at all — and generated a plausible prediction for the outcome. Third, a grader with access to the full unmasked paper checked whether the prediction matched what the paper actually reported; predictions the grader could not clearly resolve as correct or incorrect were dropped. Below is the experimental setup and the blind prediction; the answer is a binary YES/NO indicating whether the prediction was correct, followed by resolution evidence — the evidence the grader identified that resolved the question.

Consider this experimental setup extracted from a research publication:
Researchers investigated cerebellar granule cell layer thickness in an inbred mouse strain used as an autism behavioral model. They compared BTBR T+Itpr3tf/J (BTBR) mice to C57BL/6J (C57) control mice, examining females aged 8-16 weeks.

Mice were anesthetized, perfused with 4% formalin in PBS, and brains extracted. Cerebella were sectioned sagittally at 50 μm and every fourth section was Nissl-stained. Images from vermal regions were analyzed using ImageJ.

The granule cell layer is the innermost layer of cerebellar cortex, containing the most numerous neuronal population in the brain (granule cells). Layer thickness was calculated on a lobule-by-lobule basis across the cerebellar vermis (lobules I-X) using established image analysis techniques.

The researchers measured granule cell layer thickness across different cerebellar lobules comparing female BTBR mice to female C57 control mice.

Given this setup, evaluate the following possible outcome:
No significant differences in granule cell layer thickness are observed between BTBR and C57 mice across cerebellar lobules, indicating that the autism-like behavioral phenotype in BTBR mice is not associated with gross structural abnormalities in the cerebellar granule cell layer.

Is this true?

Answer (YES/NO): NO